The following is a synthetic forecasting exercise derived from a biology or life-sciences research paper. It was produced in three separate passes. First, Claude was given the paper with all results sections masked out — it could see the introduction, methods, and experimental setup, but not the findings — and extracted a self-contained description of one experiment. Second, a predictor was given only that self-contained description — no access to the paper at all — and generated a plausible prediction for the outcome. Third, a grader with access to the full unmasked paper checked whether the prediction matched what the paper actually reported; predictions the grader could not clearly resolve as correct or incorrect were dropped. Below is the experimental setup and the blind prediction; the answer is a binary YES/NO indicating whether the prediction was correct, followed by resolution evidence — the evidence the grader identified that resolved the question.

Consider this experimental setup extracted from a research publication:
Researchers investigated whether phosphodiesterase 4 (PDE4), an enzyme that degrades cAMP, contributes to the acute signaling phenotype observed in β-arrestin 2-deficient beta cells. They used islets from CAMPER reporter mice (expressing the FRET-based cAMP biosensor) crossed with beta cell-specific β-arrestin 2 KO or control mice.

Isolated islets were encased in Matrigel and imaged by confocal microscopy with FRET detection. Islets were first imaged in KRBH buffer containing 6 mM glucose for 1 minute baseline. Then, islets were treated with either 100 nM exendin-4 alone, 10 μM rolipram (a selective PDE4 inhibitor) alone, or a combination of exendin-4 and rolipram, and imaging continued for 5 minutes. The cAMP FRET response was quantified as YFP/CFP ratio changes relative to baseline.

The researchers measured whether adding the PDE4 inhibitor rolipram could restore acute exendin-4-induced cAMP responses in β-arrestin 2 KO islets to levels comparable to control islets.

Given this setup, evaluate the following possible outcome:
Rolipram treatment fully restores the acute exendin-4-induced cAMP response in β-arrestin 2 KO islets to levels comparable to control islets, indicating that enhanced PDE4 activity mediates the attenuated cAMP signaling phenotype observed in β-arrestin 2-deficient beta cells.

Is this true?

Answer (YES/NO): YES